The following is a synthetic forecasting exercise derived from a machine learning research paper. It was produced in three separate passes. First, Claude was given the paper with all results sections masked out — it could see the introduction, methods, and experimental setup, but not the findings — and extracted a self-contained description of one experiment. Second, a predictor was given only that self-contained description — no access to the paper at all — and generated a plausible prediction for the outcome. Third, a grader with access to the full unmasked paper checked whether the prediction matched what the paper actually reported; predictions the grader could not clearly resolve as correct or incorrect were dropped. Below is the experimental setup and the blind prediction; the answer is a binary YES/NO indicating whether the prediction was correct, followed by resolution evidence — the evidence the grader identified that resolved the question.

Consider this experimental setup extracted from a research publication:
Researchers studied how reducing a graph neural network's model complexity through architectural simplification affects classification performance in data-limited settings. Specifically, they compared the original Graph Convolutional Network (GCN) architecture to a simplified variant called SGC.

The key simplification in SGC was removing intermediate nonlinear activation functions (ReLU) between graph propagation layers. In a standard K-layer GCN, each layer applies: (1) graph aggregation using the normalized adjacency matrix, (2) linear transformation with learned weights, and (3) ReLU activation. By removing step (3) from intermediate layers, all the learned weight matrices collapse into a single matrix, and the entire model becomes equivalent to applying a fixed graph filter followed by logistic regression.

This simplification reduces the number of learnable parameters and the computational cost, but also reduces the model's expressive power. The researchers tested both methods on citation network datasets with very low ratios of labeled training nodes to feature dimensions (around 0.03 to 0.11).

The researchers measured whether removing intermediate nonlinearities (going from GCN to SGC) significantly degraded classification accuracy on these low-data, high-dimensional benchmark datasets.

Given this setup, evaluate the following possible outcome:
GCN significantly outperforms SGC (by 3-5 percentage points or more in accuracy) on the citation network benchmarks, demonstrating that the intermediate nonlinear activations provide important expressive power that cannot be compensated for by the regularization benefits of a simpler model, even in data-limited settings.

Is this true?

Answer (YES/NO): NO